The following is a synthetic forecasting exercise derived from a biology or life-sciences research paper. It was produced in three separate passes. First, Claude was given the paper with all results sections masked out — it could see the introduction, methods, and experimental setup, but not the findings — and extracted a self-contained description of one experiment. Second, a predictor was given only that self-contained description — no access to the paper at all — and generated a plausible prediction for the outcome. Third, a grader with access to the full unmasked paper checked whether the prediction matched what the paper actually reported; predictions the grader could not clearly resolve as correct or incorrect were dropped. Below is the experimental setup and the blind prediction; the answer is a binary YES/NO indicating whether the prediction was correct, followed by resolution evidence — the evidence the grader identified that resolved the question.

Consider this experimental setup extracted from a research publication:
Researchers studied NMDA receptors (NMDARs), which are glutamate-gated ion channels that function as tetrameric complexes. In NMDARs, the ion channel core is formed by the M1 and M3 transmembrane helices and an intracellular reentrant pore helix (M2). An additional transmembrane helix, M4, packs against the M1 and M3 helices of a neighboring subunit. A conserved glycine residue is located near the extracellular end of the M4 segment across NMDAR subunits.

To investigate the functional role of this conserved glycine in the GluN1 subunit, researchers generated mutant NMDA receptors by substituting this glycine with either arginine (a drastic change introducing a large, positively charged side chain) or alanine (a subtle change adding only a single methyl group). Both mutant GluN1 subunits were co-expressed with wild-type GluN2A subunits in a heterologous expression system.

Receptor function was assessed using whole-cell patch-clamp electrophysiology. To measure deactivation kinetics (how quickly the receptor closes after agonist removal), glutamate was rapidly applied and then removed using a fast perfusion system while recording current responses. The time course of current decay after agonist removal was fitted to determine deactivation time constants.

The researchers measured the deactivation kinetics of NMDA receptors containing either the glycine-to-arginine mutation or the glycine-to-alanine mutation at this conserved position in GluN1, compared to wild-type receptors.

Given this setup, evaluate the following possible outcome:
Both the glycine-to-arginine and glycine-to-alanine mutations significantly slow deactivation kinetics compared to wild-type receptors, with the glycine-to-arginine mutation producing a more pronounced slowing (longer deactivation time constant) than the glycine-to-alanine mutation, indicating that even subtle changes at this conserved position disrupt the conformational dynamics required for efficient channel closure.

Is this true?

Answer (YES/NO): NO